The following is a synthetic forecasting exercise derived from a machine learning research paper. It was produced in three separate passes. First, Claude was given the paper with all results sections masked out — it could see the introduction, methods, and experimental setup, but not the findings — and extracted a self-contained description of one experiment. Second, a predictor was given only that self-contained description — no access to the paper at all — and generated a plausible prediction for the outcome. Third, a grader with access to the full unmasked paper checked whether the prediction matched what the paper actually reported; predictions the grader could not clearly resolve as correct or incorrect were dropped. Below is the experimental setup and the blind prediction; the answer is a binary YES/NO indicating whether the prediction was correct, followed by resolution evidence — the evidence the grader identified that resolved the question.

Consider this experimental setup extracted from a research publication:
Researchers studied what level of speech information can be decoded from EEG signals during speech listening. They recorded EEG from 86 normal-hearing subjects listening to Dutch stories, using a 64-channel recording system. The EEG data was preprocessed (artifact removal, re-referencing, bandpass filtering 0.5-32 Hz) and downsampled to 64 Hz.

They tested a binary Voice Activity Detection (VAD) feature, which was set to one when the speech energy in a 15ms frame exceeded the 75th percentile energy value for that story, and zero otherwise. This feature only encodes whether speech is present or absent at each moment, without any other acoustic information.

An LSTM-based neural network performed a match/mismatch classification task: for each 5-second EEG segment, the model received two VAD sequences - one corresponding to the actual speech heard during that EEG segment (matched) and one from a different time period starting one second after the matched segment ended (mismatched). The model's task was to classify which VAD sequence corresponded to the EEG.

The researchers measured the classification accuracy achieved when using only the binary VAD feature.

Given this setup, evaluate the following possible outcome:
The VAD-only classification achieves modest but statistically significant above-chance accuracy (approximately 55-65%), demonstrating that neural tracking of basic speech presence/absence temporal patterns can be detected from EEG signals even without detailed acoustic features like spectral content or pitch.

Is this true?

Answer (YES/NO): NO